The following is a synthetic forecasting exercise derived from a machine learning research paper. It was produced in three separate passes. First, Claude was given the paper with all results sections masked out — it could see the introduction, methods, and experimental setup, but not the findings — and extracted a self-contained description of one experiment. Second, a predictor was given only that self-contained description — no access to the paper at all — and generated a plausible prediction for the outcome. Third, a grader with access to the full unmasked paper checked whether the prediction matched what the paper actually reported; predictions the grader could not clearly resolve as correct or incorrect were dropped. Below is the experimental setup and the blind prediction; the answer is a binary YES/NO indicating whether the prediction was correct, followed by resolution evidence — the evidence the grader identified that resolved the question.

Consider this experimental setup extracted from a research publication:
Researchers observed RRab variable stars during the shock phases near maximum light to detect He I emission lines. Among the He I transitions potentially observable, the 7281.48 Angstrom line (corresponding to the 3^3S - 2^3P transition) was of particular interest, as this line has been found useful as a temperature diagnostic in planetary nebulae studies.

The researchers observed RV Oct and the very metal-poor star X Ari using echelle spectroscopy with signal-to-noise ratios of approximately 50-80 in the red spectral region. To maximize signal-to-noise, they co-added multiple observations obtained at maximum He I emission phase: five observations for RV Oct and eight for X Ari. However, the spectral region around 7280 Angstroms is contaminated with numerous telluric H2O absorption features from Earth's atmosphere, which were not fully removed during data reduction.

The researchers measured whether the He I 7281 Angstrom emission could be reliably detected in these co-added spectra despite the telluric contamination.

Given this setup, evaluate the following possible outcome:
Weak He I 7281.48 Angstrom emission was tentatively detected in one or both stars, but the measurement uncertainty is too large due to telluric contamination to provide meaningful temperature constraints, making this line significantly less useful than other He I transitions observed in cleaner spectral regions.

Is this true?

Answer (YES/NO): YES